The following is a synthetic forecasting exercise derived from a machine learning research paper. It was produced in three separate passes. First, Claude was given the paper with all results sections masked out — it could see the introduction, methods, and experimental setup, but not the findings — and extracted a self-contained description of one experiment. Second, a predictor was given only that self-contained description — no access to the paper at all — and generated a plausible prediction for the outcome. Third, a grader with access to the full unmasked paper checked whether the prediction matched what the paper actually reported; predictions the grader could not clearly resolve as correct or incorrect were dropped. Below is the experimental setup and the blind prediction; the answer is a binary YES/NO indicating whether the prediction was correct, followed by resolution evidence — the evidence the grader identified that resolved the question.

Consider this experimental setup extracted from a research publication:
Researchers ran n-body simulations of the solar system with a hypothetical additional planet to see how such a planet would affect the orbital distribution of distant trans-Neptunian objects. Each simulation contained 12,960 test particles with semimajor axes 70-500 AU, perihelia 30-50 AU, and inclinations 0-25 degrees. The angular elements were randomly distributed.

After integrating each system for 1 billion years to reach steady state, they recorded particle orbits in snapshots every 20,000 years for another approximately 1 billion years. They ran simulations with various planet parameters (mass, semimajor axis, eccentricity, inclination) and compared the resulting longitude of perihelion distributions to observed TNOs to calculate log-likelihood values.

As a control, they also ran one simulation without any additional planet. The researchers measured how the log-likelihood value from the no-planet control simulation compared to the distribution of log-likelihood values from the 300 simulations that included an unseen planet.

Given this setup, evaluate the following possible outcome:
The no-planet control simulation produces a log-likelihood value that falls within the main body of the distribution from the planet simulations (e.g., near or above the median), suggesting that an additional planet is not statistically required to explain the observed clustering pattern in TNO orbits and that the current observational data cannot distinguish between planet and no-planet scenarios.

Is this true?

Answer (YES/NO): NO